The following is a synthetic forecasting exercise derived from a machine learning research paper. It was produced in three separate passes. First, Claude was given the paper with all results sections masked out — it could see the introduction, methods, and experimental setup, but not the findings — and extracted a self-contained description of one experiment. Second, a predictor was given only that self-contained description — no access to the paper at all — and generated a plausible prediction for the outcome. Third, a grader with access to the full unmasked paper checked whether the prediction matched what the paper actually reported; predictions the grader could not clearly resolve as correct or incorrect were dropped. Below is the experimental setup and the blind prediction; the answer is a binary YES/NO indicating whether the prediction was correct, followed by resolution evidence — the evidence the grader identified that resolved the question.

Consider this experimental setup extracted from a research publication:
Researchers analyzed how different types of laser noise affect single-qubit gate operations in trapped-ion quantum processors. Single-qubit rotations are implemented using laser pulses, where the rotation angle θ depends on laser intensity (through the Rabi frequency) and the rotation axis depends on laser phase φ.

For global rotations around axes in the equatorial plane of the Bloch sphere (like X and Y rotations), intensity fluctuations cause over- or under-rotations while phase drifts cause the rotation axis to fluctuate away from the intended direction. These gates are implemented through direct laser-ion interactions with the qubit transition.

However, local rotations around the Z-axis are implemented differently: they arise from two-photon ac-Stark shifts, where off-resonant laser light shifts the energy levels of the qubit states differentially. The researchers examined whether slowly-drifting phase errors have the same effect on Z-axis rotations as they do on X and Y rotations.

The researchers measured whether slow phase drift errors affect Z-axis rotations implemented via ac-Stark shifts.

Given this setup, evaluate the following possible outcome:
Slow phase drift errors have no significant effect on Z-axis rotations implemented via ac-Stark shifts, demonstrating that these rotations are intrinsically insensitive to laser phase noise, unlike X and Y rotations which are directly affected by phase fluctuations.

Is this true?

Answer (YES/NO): YES